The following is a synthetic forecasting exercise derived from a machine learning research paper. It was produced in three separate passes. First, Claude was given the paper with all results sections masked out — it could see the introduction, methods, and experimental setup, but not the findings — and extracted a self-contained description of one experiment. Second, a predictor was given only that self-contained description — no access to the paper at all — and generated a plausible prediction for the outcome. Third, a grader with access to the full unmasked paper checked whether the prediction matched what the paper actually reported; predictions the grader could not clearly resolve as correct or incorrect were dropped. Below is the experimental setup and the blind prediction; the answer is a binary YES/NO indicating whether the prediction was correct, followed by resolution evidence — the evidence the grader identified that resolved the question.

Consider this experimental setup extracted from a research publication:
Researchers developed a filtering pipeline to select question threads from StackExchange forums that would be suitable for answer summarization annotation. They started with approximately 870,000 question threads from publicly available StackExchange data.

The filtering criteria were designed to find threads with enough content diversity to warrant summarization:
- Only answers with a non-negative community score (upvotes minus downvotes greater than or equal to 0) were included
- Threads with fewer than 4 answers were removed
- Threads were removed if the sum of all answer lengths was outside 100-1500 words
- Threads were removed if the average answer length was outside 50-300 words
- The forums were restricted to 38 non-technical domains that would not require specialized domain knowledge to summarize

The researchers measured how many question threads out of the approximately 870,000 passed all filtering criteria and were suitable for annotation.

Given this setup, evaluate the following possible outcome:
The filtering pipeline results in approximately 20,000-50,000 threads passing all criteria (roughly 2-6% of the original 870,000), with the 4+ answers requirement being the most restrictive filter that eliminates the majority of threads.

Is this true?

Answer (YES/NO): NO